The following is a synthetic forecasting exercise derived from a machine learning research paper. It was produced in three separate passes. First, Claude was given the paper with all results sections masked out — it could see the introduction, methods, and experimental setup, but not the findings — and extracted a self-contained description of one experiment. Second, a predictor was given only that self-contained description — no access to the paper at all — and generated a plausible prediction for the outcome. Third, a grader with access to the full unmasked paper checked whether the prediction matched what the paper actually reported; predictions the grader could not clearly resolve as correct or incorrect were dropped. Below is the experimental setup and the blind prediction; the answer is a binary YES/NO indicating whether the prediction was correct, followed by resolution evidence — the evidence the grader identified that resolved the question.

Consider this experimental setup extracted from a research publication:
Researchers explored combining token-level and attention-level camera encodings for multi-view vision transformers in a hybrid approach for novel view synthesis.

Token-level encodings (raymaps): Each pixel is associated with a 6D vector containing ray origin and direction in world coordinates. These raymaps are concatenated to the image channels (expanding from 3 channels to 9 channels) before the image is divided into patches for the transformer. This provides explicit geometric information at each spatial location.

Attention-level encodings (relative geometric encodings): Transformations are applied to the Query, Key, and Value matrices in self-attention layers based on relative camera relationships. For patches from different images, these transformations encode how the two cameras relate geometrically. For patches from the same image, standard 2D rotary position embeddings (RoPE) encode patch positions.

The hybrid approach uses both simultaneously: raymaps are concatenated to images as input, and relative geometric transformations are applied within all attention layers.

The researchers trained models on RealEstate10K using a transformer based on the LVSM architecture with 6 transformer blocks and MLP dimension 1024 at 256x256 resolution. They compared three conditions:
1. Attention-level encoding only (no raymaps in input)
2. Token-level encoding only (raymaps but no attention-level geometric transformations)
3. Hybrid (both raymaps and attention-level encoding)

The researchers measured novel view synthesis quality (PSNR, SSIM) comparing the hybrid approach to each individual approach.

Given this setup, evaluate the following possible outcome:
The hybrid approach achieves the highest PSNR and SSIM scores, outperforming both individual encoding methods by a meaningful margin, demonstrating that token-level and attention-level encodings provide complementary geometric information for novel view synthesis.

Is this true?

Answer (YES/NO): YES